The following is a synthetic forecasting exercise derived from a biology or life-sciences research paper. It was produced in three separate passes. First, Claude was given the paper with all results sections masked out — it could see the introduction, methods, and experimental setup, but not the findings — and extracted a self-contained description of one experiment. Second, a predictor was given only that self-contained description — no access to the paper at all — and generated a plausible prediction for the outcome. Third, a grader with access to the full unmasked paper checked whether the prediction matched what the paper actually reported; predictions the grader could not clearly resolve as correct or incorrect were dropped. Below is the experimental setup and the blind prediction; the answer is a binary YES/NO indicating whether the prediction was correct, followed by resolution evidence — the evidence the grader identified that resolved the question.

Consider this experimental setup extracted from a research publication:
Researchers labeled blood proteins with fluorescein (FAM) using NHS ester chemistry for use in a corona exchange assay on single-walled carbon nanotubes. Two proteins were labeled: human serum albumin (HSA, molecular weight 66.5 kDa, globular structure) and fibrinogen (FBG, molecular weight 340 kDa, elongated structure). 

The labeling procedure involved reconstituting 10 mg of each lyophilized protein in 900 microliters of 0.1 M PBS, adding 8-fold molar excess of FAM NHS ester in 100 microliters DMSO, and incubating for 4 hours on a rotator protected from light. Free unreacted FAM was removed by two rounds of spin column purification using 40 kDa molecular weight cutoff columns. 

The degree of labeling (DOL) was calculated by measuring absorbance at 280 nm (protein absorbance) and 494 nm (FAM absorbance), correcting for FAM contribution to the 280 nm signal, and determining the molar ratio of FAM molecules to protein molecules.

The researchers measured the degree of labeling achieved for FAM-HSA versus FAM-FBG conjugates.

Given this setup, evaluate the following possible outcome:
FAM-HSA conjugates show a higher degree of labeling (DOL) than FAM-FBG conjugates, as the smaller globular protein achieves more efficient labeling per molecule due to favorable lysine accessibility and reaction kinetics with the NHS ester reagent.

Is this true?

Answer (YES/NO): YES